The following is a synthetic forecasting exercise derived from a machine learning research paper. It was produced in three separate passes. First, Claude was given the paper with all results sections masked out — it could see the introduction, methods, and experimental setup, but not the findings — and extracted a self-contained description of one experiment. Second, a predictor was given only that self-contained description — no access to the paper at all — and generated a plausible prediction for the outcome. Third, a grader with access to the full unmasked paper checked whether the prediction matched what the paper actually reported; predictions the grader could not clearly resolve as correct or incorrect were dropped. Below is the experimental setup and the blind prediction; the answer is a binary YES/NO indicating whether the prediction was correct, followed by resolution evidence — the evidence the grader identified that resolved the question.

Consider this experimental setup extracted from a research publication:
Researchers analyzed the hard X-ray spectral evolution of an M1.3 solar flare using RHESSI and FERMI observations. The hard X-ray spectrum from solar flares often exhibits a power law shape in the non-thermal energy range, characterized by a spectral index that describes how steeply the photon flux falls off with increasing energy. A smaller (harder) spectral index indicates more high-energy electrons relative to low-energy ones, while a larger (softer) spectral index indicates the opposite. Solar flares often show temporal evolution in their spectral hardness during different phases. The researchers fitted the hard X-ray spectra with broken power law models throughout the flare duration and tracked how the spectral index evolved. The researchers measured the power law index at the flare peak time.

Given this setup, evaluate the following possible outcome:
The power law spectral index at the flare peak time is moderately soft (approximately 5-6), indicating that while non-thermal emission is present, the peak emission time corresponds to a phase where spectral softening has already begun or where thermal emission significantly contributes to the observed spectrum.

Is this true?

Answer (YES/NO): NO